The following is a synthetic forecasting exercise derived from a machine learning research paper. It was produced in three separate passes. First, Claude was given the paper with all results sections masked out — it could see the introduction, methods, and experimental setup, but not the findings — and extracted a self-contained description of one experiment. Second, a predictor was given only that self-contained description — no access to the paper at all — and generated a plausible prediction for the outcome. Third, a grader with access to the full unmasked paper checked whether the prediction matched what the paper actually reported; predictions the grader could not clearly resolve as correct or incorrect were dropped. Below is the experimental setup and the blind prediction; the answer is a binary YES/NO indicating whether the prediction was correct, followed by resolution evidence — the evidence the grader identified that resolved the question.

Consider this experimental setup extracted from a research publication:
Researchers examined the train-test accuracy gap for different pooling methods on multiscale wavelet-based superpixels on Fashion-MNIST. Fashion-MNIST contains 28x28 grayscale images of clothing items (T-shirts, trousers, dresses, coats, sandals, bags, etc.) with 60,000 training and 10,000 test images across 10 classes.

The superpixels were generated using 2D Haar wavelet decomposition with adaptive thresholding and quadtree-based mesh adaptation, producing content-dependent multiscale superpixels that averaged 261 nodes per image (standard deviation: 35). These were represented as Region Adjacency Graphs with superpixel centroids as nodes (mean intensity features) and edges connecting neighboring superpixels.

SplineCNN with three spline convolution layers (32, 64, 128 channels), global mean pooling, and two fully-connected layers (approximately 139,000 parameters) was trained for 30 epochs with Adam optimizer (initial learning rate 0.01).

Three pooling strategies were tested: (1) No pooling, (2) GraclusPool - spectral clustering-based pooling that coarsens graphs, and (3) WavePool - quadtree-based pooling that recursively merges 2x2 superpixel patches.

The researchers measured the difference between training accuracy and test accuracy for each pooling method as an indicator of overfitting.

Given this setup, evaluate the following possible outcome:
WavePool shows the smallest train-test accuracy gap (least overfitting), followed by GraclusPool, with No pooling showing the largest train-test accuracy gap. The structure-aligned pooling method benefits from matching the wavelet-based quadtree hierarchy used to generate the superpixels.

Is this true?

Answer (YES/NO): NO